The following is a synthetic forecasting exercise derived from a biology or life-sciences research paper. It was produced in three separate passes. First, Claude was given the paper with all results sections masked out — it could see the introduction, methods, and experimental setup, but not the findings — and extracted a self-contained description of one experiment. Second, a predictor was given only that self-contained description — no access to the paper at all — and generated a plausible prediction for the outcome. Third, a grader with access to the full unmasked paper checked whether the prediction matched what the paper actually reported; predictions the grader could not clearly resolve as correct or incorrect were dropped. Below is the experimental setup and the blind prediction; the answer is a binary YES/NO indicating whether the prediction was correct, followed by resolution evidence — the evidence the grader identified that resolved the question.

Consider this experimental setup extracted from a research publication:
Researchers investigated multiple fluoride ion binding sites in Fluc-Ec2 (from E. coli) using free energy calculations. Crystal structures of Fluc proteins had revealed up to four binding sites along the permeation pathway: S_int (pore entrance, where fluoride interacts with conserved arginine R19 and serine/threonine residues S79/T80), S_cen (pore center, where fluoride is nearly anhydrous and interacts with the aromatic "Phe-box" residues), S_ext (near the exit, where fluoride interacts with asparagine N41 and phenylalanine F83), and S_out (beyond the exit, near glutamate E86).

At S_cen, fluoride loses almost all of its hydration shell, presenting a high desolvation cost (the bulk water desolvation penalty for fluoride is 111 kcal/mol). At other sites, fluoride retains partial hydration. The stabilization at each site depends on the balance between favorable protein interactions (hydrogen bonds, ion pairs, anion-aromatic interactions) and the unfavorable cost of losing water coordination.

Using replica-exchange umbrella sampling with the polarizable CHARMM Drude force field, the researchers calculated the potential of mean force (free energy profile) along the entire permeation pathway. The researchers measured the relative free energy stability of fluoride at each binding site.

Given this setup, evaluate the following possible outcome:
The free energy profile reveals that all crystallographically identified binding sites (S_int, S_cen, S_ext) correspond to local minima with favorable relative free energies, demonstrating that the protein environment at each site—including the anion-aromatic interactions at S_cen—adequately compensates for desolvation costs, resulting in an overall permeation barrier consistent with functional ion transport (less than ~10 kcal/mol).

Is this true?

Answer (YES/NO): NO